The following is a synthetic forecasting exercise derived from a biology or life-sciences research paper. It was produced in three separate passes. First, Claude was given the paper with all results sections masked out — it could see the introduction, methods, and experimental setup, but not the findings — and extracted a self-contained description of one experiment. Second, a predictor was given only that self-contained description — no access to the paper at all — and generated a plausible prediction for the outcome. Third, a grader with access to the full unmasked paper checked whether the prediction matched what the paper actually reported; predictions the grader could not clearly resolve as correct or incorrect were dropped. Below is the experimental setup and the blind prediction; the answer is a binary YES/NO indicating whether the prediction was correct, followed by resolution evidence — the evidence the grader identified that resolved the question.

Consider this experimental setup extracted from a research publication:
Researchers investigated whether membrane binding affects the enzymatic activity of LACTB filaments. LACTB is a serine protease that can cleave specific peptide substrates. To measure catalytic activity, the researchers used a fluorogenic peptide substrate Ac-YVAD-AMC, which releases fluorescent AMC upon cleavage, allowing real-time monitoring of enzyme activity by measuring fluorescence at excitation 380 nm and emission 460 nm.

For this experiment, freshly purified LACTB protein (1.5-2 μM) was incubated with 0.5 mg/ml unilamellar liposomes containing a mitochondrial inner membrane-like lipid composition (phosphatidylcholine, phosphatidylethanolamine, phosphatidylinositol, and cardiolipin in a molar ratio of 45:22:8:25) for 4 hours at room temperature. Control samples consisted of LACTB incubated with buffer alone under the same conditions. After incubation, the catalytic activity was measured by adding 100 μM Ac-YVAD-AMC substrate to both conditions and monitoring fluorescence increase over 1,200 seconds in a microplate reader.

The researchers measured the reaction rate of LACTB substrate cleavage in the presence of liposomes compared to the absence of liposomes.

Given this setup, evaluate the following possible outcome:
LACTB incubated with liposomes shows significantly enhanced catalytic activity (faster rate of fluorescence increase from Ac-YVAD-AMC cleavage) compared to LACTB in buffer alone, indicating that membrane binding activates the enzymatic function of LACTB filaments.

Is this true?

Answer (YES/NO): NO